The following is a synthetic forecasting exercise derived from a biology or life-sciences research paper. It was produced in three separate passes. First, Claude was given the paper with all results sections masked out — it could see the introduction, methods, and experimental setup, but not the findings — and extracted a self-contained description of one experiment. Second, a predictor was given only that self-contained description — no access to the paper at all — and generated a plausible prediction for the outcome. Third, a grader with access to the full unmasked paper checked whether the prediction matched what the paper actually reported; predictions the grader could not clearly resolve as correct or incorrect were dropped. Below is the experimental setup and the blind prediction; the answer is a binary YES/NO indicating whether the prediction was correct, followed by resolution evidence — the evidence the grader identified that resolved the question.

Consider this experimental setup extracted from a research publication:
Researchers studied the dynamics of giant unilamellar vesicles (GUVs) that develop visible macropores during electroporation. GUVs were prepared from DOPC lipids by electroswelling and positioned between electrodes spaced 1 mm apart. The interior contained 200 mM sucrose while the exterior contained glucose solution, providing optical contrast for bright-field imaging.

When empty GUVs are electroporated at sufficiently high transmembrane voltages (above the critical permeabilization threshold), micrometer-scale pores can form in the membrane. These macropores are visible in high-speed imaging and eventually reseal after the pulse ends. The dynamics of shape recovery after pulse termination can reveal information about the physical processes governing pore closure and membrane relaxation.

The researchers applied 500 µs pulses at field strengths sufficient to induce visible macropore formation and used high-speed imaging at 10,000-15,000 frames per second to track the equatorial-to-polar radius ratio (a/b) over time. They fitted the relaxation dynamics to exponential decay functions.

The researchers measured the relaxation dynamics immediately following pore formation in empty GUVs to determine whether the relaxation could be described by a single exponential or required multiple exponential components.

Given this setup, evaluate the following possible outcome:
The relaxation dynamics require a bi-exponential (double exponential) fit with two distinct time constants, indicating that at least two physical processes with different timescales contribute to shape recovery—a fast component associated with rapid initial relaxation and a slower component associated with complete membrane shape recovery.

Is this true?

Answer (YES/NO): YES